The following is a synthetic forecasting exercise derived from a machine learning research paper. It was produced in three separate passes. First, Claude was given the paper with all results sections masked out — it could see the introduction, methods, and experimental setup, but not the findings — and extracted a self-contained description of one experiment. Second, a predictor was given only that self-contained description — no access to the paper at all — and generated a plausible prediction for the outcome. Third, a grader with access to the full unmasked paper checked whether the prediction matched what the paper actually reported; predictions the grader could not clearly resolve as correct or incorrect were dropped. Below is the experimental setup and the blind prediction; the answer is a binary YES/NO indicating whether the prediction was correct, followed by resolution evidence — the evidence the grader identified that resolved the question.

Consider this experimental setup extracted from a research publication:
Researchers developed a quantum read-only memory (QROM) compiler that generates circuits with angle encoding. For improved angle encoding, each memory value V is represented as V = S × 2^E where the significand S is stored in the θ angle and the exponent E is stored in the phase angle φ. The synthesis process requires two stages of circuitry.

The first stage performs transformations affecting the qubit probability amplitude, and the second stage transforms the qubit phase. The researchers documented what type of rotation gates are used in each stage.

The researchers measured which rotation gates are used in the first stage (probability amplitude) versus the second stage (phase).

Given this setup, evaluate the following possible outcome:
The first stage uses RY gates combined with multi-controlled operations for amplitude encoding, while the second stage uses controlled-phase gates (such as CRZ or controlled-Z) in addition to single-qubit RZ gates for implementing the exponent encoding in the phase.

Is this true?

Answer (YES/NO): NO